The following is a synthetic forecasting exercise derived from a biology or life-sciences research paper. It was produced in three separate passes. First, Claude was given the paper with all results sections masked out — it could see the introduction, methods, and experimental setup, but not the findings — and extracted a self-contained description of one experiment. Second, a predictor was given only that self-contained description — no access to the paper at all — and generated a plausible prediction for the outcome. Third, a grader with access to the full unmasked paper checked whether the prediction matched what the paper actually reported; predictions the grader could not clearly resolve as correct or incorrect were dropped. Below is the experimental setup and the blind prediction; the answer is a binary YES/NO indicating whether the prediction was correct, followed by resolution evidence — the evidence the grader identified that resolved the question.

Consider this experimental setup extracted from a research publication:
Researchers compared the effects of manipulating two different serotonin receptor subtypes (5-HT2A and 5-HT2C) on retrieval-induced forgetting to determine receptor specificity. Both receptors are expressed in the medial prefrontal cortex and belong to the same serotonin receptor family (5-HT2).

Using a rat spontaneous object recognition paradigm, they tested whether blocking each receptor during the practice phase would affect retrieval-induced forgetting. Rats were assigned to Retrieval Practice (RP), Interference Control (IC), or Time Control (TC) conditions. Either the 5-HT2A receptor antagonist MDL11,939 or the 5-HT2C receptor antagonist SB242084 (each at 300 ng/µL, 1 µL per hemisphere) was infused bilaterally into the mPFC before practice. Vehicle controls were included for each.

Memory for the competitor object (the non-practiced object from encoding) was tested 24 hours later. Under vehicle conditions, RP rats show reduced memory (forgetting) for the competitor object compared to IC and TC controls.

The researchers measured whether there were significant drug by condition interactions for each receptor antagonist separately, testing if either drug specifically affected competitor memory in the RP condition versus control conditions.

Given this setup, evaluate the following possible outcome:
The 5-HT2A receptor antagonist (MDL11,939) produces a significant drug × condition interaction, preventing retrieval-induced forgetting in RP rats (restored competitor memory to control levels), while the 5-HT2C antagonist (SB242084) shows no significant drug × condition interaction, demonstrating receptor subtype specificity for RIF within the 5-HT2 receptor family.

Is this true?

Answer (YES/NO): YES